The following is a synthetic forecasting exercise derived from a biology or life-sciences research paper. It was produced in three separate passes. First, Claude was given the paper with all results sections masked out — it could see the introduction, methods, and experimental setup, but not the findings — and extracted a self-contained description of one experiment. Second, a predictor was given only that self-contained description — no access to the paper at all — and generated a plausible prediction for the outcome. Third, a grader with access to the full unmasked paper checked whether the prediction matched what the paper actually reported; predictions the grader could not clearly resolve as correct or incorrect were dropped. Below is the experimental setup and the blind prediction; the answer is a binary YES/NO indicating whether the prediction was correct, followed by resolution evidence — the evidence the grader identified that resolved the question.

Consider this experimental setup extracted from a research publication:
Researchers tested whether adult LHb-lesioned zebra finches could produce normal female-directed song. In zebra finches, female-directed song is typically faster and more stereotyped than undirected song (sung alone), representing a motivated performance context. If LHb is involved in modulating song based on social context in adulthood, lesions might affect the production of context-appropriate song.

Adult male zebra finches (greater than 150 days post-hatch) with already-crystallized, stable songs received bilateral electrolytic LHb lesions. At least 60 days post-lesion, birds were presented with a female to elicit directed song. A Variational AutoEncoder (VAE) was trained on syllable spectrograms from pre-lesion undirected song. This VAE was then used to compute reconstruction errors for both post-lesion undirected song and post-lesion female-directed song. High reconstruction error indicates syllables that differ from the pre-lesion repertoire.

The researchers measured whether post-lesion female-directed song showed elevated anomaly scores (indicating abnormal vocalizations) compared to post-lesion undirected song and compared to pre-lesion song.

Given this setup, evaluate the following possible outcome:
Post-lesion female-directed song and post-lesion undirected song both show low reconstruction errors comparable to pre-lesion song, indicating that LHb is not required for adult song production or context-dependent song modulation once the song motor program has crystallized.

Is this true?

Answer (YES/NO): YES